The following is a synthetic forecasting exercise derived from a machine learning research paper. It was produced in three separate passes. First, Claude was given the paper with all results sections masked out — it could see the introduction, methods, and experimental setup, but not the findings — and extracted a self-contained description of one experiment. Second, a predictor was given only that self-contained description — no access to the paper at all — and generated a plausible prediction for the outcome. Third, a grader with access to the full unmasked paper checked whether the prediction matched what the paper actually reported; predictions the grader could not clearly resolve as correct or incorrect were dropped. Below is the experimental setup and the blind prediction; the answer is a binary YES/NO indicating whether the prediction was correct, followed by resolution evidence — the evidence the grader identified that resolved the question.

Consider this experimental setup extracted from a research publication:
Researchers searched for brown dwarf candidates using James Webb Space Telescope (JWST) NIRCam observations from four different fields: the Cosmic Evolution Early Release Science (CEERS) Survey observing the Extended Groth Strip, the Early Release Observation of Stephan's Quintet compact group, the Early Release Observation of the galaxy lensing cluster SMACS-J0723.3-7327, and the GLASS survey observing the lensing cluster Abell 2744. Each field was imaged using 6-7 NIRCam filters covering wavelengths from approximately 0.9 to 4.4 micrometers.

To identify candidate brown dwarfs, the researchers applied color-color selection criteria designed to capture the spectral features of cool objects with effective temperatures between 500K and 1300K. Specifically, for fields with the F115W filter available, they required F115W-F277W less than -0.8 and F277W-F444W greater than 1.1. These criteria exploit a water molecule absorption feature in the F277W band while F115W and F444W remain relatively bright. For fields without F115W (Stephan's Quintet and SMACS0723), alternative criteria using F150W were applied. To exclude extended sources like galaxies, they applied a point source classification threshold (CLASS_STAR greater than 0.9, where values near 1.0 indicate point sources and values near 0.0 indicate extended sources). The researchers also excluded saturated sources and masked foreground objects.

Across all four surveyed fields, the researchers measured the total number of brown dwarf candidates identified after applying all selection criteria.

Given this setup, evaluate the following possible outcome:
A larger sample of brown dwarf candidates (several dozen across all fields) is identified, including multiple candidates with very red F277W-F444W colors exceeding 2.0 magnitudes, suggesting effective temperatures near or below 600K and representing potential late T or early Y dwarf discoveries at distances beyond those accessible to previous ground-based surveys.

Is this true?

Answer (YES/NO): NO